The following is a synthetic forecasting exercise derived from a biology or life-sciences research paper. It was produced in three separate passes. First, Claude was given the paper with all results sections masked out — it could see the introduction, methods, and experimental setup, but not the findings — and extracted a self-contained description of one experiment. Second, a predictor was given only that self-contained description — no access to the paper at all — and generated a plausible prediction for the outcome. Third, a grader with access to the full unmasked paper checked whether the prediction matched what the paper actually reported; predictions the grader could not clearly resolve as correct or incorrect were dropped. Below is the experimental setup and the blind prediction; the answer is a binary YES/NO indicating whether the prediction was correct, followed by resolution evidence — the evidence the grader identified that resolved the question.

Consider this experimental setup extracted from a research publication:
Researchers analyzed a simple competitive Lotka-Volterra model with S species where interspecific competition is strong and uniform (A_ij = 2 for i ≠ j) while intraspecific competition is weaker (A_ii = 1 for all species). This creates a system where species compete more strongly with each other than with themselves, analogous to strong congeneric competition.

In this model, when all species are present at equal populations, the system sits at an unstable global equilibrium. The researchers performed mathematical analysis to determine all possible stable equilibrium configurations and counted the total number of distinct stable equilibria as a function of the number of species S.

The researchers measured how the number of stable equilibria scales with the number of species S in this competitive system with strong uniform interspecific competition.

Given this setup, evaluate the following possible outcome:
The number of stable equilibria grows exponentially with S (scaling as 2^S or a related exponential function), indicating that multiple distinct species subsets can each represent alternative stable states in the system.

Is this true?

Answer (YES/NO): NO